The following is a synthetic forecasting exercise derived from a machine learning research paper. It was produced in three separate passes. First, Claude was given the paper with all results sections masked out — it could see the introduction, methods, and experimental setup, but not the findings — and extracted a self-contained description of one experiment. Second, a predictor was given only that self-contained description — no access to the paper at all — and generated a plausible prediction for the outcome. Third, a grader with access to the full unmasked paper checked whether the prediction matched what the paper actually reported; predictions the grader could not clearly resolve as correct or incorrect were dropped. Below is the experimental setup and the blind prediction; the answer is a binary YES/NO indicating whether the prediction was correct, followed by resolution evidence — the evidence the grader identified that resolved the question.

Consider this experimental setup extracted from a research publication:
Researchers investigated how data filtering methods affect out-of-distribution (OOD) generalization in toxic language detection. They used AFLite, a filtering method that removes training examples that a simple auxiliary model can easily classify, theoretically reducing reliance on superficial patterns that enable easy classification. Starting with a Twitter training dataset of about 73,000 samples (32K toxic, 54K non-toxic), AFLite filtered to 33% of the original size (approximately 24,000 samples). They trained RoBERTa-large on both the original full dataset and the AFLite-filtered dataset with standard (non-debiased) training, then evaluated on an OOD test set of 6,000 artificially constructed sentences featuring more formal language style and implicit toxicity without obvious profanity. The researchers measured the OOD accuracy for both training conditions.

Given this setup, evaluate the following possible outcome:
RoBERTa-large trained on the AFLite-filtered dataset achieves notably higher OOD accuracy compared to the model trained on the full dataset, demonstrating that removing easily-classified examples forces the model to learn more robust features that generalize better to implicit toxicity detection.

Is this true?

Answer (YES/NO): NO